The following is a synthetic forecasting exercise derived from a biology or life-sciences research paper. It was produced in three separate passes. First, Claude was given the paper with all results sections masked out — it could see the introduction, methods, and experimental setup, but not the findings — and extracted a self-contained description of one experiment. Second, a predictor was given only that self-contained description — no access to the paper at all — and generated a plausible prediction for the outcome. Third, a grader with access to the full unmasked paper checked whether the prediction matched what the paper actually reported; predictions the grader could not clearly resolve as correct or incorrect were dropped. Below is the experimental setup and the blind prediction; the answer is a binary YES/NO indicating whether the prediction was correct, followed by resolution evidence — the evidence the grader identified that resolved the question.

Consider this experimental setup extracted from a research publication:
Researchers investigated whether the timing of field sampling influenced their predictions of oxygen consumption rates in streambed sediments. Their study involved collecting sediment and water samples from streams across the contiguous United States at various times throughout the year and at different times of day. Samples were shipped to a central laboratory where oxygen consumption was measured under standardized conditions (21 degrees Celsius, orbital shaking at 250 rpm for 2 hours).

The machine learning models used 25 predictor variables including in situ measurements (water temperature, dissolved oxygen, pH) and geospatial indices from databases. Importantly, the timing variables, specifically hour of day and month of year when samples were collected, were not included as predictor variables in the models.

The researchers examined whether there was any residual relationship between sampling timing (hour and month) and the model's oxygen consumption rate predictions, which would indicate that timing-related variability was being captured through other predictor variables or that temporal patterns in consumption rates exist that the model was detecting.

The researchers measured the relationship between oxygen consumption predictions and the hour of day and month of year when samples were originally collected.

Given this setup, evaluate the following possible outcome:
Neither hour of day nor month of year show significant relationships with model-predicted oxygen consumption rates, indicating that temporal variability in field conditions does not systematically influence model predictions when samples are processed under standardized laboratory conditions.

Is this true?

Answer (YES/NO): YES